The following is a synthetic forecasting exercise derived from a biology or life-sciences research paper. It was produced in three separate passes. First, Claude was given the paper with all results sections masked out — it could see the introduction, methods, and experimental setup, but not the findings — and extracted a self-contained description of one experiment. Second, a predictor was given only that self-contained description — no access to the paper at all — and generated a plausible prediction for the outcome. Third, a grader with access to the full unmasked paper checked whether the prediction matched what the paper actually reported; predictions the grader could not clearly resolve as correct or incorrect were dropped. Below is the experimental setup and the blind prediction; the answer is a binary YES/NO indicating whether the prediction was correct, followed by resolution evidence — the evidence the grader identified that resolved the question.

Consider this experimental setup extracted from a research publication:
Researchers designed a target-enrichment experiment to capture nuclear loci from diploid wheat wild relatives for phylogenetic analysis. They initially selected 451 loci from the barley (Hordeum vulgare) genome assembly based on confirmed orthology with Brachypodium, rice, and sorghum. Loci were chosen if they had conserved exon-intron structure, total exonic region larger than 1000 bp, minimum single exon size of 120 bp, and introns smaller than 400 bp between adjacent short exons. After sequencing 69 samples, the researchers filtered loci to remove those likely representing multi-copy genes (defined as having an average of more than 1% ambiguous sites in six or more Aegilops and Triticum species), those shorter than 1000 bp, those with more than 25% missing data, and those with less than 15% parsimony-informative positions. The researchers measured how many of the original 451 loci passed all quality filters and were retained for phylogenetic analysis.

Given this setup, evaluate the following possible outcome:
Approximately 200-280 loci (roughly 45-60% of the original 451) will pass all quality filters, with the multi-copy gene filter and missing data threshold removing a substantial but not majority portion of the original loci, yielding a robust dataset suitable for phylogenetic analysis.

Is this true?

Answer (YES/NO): YES